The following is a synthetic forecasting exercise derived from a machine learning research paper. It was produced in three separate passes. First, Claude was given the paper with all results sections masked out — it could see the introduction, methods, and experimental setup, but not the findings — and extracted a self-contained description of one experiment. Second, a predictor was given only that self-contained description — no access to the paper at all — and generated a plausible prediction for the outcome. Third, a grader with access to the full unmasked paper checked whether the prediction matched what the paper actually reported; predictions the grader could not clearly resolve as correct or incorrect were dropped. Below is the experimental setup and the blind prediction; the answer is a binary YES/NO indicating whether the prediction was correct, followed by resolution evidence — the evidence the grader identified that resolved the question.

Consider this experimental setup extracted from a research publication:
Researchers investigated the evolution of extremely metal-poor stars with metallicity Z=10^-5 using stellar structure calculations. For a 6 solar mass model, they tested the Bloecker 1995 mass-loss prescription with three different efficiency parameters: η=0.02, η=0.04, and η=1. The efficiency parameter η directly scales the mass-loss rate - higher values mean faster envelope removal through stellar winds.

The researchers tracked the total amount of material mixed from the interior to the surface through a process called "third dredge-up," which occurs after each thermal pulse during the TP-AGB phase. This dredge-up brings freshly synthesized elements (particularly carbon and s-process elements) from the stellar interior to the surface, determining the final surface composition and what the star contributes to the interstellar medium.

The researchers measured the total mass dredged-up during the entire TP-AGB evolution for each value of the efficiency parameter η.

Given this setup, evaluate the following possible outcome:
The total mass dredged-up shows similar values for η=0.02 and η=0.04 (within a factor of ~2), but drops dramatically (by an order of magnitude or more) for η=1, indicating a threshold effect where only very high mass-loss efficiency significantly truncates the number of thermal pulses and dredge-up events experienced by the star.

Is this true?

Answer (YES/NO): NO